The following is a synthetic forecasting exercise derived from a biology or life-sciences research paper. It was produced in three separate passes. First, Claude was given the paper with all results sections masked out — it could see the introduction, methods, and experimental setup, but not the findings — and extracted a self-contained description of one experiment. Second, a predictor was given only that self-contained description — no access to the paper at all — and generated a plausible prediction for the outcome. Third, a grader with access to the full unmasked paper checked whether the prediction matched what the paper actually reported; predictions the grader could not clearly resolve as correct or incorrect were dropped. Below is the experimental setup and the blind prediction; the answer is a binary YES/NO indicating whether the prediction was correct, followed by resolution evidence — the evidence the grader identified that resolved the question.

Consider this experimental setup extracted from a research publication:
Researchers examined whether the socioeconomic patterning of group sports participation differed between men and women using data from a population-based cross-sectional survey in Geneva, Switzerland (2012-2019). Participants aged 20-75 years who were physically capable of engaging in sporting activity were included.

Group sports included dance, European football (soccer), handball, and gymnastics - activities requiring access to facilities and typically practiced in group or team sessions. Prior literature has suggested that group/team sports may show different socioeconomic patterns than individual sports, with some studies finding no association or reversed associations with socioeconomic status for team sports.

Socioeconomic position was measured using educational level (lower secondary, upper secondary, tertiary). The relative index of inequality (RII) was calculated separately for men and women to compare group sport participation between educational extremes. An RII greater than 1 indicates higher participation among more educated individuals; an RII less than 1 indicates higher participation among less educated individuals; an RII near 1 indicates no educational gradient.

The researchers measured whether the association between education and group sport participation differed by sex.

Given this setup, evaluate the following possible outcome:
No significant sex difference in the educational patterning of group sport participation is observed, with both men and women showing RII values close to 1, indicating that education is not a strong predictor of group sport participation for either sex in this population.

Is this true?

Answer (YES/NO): NO